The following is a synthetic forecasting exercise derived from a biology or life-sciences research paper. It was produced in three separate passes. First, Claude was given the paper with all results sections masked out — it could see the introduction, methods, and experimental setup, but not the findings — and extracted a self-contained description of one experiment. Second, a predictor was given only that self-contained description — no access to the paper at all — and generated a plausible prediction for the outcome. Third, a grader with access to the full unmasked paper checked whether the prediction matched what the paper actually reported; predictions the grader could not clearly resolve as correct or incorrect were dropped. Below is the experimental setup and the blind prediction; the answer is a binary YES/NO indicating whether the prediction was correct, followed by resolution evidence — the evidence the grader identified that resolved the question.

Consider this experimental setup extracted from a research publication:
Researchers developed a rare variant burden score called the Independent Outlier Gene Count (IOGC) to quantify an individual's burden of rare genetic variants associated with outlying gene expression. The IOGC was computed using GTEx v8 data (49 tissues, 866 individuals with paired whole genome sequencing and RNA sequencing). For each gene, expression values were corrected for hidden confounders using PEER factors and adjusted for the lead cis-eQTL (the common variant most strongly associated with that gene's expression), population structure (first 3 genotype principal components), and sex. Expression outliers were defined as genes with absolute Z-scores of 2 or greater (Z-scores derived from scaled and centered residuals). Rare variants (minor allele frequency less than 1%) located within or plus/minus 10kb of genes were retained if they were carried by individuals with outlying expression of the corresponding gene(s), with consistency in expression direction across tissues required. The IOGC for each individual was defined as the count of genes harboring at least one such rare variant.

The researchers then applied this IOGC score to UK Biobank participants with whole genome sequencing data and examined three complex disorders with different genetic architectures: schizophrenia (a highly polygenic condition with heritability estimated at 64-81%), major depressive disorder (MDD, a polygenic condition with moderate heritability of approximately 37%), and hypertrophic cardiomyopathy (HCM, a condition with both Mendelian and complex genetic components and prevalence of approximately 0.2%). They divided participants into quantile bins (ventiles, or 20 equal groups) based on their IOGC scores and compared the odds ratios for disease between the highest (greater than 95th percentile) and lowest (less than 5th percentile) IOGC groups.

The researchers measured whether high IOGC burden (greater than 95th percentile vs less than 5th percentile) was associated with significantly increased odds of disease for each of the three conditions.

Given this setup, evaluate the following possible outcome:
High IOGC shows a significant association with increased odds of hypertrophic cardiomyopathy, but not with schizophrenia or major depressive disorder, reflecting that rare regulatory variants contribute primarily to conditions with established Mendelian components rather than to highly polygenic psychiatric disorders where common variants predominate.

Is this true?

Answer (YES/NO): NO